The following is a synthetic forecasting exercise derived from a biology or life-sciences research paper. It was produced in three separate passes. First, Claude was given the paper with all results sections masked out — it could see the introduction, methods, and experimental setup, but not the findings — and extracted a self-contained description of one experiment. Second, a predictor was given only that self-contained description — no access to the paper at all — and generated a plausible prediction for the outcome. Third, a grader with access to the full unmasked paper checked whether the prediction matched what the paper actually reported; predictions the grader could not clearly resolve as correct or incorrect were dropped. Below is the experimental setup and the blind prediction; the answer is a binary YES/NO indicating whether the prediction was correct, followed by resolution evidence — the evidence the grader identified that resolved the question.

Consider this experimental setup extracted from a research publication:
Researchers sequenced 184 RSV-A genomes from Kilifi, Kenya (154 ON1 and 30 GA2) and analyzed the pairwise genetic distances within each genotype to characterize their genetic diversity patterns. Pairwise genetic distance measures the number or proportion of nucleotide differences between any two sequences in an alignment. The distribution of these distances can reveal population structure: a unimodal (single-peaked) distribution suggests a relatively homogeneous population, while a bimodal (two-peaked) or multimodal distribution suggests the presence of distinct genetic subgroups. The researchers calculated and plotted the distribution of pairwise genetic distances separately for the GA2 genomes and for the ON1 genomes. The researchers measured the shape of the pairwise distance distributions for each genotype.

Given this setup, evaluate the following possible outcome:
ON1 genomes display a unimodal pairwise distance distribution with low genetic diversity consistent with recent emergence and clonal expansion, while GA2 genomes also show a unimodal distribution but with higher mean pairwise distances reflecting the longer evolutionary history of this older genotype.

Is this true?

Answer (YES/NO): NO